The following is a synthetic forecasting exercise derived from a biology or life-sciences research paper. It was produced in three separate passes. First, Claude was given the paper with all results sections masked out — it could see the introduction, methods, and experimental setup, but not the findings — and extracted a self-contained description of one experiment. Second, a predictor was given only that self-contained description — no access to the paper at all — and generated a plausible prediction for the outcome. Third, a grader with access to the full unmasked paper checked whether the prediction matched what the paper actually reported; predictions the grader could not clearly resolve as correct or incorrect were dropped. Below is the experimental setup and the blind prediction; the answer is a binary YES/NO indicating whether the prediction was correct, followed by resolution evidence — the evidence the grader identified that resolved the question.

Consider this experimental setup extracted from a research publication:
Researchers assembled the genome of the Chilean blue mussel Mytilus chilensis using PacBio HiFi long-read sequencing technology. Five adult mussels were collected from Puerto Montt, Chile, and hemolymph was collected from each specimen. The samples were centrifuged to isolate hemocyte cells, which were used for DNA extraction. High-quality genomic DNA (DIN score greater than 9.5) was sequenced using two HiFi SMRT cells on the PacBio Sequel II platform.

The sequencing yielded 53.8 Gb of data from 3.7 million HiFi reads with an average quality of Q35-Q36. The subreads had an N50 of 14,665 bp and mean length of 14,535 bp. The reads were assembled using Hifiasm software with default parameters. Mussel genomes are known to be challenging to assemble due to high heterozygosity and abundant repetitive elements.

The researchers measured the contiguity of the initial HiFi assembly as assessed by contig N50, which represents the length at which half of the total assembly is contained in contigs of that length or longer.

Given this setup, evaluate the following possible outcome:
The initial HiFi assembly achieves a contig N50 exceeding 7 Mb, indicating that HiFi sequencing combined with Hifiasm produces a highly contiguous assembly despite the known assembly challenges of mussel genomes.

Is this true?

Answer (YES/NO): YES